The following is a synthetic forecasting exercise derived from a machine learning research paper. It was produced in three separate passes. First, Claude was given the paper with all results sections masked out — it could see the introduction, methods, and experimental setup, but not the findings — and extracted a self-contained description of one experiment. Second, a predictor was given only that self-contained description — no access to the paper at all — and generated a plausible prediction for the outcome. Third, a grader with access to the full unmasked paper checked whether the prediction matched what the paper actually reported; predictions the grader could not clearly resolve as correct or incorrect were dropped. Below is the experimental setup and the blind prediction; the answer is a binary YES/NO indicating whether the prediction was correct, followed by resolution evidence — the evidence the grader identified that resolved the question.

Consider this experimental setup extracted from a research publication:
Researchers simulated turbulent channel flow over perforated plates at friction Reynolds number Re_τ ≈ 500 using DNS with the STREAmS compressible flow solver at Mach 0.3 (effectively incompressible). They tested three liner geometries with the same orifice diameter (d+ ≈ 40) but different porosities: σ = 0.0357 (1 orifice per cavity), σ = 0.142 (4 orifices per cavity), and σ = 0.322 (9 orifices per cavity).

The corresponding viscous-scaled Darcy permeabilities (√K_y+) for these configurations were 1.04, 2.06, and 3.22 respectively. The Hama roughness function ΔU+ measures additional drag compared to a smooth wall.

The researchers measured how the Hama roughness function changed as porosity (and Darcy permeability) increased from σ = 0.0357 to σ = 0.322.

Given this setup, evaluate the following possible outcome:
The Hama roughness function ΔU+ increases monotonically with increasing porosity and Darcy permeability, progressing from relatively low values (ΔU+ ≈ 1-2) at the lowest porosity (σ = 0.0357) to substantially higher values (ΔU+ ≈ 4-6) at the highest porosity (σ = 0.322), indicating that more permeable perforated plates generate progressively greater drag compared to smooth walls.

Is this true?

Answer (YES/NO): NO